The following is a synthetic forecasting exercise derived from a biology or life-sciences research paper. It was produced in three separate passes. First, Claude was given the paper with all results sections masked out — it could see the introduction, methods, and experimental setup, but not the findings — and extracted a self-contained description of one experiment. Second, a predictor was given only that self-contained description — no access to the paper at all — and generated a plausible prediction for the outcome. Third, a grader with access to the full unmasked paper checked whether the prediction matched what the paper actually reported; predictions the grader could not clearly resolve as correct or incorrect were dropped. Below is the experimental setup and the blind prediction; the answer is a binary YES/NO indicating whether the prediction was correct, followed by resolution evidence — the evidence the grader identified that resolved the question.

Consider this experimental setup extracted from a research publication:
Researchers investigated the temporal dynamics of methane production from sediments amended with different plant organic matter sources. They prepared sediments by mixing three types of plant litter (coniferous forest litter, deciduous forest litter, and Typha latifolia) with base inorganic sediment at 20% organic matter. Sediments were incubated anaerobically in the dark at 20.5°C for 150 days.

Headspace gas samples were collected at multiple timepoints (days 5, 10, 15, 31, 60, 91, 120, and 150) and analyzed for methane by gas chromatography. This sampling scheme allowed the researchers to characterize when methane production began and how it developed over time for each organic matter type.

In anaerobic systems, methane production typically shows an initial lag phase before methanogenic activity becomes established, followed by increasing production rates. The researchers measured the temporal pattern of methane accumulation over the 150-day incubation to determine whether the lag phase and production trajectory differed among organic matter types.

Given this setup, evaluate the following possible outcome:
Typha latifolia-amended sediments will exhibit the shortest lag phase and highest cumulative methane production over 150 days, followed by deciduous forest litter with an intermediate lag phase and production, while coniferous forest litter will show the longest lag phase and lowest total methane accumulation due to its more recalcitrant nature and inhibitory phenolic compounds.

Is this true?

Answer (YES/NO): NO